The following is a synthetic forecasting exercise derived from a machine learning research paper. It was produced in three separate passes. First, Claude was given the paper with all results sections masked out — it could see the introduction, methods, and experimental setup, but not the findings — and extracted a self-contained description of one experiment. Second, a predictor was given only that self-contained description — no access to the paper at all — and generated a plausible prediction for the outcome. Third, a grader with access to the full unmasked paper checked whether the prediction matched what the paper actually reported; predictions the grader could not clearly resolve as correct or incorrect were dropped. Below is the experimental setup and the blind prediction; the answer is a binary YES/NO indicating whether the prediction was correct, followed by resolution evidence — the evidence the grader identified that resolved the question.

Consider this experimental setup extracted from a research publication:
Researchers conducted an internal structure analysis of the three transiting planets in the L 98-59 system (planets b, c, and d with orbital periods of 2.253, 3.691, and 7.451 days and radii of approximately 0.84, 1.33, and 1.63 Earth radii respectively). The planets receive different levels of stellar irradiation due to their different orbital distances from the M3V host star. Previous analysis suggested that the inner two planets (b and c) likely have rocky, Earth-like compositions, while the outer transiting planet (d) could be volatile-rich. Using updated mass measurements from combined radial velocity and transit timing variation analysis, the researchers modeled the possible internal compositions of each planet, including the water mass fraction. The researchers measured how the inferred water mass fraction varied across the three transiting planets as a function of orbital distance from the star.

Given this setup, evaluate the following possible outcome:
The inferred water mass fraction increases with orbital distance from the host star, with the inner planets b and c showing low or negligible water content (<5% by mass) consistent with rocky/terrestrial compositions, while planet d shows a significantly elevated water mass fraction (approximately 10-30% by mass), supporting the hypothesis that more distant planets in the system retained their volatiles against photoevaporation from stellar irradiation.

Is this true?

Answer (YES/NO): YES